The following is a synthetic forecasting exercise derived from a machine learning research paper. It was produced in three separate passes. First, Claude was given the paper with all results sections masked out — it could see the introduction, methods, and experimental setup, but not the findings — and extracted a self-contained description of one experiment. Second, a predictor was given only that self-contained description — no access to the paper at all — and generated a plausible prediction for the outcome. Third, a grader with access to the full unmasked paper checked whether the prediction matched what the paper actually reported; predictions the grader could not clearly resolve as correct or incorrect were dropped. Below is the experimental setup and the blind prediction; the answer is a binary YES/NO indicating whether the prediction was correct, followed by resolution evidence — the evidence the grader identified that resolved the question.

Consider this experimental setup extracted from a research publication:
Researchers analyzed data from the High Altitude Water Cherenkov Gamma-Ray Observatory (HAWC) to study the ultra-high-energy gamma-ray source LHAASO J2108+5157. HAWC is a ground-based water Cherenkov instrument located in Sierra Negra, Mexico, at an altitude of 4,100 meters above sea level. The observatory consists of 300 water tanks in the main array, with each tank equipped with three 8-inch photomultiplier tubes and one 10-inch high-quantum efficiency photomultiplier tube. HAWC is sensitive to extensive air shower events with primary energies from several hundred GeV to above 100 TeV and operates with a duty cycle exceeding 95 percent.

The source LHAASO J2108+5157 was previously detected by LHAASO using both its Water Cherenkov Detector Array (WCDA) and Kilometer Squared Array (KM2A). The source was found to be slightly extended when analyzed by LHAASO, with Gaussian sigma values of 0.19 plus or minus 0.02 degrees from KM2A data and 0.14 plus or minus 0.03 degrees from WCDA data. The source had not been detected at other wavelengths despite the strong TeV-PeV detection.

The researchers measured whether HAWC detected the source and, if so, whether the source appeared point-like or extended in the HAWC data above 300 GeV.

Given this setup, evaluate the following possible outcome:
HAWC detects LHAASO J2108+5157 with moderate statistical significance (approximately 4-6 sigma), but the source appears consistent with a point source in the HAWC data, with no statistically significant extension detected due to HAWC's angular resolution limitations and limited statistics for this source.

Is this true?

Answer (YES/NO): NO